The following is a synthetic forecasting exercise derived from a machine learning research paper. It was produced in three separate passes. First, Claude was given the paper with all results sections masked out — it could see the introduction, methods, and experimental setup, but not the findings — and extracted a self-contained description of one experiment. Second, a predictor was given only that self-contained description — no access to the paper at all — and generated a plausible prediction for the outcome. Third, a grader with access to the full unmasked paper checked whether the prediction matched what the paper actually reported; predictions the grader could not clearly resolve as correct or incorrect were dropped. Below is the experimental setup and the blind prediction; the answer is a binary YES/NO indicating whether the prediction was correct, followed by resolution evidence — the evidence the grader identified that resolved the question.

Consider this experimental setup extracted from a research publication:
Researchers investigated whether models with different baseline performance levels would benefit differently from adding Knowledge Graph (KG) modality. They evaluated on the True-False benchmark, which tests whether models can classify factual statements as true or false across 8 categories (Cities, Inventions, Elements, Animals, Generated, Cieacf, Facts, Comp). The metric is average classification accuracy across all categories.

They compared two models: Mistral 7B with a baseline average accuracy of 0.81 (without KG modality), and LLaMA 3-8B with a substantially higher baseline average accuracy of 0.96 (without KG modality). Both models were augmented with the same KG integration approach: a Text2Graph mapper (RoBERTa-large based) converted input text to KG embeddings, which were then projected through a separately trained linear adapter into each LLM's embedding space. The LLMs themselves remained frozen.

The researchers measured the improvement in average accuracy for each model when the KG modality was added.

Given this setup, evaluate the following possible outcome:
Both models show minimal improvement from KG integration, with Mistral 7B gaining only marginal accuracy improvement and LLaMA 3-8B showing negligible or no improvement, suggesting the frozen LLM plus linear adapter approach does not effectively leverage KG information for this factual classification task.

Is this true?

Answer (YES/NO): NO